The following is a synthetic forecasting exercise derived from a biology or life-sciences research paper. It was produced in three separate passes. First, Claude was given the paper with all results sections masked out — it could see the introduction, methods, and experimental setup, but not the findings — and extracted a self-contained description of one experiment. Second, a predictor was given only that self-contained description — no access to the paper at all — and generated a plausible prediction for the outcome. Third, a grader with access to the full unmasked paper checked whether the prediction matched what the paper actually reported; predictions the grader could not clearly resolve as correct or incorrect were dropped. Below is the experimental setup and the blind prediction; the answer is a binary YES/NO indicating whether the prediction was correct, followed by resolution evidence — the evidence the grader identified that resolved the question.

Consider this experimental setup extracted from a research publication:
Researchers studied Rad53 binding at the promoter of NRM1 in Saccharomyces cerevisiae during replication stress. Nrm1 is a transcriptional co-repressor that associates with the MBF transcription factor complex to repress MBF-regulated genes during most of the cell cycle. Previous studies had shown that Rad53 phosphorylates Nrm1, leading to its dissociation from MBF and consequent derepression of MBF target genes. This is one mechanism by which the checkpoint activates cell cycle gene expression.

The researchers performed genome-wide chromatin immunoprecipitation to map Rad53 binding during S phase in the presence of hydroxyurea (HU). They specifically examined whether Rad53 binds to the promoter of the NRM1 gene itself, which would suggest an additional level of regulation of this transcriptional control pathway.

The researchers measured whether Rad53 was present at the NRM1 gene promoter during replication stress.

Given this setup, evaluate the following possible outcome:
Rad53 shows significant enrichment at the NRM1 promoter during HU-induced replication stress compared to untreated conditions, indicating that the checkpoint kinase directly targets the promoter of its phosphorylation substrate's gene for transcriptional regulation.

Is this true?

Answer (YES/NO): YES